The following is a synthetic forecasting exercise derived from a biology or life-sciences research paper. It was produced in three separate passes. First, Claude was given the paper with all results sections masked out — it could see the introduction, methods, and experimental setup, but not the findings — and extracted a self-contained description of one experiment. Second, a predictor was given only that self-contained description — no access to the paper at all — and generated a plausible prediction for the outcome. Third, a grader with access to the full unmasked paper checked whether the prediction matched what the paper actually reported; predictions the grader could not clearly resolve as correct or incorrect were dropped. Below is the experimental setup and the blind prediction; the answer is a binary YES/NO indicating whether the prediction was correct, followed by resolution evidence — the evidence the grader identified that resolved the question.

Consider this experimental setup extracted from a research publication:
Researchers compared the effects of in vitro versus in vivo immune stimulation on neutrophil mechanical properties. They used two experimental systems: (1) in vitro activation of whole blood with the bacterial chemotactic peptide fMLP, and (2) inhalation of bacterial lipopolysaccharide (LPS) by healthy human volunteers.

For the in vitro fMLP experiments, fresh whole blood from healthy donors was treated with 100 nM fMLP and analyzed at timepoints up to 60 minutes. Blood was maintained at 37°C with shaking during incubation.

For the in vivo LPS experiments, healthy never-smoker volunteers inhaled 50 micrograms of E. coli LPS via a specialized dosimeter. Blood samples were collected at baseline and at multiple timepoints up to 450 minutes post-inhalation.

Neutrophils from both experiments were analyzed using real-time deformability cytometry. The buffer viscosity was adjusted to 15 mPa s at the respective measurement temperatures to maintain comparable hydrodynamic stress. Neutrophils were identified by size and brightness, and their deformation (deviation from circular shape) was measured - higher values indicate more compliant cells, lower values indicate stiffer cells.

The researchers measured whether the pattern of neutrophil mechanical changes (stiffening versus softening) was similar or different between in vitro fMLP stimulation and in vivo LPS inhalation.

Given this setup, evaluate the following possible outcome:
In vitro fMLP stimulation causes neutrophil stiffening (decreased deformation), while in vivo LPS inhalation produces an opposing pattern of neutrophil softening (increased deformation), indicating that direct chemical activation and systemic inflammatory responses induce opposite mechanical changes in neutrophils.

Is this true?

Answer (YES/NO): NO